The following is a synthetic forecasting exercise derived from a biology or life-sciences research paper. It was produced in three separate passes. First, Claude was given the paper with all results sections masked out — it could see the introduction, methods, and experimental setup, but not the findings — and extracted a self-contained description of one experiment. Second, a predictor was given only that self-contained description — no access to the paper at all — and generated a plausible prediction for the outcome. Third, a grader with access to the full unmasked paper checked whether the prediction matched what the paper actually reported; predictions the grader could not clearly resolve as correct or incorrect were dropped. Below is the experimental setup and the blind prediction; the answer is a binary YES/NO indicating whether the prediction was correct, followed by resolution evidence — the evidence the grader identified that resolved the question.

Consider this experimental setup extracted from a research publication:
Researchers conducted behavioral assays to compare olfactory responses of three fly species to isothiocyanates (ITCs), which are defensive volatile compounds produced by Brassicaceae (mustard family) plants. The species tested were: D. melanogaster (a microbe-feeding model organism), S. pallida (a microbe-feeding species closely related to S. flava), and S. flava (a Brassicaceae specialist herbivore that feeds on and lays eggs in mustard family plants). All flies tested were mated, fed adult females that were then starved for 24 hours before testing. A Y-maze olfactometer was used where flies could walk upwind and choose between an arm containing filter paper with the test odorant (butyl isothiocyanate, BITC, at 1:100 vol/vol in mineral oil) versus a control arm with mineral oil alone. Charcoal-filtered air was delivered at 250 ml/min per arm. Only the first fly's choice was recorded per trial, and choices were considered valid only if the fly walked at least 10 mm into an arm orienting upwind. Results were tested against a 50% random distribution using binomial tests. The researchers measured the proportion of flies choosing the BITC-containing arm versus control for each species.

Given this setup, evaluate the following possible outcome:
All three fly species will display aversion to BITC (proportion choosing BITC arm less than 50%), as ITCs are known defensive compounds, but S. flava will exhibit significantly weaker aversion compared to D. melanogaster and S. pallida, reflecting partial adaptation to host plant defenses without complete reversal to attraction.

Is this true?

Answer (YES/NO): NO